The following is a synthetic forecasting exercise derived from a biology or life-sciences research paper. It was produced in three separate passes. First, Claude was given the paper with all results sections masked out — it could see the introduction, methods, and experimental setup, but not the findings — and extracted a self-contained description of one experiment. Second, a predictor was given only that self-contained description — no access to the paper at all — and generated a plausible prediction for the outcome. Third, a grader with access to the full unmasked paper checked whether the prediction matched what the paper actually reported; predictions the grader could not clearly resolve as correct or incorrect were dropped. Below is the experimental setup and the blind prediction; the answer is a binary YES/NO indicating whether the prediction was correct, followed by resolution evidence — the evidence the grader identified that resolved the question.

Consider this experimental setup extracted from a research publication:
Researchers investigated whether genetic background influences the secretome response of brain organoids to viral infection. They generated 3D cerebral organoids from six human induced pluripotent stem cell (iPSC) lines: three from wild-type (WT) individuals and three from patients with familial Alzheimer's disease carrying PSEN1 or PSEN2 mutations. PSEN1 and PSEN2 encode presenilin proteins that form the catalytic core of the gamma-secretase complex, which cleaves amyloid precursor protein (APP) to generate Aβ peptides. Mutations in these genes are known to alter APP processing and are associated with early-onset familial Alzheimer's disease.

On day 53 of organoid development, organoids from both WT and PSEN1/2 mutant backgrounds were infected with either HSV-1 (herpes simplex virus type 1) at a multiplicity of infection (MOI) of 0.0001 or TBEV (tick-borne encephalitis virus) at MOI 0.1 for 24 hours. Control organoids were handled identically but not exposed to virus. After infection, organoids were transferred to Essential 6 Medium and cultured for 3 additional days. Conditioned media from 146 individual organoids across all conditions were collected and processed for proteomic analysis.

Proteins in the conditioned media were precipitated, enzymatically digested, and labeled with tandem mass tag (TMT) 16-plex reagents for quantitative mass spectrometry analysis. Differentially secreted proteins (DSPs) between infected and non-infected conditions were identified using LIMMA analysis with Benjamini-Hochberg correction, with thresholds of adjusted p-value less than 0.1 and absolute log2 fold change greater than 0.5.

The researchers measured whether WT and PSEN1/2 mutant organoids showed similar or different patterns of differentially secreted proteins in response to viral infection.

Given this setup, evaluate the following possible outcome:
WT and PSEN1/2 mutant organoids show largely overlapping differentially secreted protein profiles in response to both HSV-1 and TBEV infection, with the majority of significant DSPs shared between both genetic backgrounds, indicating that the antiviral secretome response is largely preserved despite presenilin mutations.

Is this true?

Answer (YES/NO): YES